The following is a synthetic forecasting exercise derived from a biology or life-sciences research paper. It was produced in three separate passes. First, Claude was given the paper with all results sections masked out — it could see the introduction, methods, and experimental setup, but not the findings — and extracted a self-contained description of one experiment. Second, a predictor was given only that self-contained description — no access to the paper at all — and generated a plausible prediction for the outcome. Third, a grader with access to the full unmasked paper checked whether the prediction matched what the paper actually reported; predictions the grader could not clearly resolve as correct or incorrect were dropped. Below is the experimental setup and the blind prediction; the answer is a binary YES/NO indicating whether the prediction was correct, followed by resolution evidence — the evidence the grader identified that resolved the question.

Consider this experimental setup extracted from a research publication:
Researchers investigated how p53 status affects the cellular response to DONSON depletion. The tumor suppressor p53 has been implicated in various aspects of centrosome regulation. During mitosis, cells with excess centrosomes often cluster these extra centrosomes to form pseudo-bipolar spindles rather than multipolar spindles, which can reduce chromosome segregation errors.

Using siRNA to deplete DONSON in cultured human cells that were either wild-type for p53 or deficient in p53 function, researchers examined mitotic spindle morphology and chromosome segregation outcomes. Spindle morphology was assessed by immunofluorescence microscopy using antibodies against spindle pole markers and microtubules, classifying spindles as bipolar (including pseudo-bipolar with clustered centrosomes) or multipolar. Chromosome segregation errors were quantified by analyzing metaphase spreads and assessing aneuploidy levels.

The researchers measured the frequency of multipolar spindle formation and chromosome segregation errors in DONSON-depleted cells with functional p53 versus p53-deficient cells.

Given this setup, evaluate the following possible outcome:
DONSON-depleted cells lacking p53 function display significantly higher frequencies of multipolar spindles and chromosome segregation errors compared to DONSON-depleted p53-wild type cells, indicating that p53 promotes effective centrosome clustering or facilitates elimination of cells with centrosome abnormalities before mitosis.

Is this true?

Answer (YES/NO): NO